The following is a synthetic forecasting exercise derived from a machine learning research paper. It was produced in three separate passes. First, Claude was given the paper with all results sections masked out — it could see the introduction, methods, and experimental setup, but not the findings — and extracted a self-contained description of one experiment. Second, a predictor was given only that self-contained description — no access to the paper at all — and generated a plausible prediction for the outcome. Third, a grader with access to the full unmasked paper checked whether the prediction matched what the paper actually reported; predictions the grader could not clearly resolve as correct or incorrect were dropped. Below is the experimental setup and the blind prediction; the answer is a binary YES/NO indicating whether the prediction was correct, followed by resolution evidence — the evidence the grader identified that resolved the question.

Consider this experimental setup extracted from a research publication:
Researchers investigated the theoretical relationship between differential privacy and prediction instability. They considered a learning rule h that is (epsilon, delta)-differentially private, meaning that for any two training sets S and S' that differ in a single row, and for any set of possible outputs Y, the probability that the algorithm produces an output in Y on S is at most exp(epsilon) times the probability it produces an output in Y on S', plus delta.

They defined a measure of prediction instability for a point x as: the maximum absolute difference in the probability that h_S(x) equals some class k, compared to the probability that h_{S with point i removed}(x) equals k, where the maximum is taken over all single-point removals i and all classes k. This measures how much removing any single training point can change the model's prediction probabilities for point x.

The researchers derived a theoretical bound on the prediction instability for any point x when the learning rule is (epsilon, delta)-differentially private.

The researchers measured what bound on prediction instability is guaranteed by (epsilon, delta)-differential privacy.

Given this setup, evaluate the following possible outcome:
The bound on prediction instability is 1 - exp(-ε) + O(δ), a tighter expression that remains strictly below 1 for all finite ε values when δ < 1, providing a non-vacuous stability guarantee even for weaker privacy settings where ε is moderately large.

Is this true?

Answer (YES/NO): NO